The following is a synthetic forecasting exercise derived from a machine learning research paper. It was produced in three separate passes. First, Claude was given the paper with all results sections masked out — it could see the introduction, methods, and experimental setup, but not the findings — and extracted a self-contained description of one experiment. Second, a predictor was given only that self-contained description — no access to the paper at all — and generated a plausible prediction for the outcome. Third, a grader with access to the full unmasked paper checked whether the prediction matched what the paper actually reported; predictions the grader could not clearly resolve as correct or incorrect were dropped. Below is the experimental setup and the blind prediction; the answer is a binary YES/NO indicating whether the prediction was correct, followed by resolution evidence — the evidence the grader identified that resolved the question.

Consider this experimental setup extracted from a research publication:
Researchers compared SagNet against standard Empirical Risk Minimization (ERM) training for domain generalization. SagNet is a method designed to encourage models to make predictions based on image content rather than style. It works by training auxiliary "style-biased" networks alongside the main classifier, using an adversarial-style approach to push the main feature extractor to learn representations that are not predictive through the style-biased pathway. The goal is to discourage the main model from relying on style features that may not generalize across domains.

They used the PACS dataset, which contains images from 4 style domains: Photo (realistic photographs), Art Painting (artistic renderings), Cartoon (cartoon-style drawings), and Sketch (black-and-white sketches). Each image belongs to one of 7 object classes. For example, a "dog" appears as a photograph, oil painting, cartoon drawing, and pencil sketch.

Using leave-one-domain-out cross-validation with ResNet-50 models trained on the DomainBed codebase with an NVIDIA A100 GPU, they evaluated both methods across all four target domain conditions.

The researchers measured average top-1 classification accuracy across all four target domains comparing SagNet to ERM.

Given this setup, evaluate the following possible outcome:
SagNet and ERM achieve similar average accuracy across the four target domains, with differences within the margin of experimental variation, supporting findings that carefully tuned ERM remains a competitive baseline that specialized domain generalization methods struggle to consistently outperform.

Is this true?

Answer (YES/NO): YES